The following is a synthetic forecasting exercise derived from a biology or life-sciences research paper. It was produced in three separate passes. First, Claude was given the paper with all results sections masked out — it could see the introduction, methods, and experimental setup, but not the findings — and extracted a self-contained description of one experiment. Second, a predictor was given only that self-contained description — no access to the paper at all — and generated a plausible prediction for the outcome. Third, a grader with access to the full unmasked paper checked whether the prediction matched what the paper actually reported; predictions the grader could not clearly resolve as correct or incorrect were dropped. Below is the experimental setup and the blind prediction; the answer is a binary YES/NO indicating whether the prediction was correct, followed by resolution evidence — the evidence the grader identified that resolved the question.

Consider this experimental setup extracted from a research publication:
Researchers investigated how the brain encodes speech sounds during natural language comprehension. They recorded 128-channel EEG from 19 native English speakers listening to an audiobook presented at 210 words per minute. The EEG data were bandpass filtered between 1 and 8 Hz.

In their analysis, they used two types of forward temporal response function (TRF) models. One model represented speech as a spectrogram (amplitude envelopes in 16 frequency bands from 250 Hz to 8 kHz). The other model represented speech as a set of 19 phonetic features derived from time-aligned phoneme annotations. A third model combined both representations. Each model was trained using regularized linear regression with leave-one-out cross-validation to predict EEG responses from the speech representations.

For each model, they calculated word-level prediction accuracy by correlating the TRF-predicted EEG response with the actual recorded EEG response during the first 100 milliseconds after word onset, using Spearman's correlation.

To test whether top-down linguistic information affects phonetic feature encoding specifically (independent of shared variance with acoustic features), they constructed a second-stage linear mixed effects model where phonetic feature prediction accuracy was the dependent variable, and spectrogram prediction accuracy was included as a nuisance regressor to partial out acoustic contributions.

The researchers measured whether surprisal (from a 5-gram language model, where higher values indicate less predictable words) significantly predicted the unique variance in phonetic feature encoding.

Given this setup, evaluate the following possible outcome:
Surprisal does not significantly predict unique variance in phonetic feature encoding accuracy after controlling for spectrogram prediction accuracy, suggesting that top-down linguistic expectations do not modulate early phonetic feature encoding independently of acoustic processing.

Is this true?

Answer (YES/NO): NO